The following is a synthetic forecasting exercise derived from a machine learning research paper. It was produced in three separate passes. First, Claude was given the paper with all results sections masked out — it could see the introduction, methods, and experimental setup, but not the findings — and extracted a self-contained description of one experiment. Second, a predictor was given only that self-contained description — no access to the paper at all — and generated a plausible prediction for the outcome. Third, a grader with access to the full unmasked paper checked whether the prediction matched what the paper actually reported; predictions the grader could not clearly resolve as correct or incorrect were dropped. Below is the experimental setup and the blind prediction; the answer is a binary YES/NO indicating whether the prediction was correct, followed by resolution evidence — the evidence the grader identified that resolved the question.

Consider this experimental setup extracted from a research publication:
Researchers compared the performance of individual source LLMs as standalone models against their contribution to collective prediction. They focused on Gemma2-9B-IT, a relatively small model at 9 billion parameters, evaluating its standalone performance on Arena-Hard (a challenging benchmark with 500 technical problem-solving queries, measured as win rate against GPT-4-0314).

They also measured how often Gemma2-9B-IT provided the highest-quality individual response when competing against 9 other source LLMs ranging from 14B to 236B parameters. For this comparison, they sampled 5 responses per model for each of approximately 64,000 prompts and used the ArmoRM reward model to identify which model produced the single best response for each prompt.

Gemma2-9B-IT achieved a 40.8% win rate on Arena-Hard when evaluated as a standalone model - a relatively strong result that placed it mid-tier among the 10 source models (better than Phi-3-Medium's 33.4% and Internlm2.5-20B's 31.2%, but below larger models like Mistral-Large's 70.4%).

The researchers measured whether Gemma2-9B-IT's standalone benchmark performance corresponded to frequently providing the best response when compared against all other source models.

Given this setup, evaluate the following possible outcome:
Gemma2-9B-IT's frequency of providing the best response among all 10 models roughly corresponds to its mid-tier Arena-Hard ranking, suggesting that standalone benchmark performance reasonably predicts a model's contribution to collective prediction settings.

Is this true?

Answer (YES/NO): NO